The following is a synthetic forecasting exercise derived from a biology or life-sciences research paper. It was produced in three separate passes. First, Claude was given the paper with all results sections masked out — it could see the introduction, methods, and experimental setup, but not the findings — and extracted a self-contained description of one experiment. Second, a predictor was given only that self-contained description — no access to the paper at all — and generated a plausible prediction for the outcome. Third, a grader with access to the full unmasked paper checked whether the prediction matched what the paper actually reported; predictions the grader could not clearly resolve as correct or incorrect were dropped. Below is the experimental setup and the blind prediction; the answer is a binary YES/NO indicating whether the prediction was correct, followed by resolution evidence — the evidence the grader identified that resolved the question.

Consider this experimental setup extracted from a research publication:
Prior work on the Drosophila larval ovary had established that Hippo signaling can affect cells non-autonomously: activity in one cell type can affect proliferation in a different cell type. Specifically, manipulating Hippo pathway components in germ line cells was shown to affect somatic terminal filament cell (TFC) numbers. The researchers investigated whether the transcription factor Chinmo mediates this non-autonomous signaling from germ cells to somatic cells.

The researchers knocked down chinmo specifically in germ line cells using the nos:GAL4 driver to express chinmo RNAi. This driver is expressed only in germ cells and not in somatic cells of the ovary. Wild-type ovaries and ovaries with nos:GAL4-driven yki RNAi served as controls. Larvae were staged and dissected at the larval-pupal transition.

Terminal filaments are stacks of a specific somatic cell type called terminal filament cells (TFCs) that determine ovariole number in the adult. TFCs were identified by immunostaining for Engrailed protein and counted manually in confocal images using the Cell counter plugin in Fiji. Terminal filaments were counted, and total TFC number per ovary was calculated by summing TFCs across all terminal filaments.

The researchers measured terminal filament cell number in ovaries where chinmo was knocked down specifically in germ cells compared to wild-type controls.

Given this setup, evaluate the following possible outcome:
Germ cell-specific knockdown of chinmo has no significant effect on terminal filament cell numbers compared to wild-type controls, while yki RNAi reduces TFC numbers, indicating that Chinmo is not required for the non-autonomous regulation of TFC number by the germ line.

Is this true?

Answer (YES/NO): NO